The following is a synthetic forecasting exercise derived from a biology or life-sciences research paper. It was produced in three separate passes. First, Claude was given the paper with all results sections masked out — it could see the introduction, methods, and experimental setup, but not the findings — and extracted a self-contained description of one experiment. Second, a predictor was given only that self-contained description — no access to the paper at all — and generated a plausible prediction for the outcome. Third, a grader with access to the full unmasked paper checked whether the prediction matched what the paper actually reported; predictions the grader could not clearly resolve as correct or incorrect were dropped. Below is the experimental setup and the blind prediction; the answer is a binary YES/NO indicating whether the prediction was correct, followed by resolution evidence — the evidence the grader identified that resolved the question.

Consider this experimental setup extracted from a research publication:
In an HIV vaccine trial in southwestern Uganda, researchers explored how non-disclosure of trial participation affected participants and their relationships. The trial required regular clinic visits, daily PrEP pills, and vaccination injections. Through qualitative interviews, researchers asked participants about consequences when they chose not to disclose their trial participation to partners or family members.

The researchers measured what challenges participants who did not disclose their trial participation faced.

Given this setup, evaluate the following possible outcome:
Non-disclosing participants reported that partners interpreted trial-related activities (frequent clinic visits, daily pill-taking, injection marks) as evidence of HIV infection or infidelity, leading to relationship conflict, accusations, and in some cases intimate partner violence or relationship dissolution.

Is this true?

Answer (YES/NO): YES